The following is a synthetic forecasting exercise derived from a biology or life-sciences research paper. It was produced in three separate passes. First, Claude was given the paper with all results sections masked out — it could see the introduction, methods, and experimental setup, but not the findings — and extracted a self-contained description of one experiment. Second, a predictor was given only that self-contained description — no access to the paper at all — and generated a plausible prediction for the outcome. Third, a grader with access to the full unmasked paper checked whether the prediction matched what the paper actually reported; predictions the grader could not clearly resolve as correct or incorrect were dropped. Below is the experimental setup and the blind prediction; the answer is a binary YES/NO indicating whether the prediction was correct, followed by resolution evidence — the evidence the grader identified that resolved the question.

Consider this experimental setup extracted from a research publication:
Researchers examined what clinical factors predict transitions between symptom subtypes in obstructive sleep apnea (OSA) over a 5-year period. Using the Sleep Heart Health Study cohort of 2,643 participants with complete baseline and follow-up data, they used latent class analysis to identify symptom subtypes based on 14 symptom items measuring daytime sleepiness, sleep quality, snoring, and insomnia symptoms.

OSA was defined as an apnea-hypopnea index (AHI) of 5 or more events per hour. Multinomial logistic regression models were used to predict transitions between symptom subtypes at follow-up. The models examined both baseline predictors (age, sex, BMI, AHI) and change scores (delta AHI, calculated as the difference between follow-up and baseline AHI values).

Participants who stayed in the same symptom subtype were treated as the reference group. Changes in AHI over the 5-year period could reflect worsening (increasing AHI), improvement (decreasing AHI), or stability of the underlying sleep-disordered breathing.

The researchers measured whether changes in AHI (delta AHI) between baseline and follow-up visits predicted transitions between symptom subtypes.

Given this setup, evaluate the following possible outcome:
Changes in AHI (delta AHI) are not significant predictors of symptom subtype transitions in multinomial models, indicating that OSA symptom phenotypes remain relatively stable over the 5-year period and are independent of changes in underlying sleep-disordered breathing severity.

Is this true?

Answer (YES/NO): NO